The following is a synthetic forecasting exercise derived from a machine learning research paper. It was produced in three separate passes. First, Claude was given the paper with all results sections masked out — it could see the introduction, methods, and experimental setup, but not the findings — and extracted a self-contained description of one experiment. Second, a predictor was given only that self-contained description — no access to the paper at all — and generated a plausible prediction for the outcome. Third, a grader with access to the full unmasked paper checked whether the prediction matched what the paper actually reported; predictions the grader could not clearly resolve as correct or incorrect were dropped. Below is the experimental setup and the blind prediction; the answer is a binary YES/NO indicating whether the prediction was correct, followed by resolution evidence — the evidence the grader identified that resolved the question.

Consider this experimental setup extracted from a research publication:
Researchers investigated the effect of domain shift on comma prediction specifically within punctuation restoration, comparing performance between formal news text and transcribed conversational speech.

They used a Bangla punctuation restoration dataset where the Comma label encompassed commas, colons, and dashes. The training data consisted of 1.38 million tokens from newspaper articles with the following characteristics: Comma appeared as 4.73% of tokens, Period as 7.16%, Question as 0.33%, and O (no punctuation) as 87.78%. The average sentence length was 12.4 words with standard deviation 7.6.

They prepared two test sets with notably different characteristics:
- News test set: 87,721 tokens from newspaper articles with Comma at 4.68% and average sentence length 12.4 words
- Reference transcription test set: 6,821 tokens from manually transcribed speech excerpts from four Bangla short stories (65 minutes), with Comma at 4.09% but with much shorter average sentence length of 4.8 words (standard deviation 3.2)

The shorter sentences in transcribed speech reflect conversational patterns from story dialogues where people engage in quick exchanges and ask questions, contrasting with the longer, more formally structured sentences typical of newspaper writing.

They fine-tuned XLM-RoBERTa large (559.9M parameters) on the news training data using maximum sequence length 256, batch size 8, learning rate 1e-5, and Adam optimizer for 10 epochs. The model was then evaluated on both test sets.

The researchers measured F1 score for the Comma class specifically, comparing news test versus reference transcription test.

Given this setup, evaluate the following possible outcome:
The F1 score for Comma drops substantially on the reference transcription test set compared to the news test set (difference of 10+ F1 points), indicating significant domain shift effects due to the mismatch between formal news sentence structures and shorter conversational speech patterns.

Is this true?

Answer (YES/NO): YES